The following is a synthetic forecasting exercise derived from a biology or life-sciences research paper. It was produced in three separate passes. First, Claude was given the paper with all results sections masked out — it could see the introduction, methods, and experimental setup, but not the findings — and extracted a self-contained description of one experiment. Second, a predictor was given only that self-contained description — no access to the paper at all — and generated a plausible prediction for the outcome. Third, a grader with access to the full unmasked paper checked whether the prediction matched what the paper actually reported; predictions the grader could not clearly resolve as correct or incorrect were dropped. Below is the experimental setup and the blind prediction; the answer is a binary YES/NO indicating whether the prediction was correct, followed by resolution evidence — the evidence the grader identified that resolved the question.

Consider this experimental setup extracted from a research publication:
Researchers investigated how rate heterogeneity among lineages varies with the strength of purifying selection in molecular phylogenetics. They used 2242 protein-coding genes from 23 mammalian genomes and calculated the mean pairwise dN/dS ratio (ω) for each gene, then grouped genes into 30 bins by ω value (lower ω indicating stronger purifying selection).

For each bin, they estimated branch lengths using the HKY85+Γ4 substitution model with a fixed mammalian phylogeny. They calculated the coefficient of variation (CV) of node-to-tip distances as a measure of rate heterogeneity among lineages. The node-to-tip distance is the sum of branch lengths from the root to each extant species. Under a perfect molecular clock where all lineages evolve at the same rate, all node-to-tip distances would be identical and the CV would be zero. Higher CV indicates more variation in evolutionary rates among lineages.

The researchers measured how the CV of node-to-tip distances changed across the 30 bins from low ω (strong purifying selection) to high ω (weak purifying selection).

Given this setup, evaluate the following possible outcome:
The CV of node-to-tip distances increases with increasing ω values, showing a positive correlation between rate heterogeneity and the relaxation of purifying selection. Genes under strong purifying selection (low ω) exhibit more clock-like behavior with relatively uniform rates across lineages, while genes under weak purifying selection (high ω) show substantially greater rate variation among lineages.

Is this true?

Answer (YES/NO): NO